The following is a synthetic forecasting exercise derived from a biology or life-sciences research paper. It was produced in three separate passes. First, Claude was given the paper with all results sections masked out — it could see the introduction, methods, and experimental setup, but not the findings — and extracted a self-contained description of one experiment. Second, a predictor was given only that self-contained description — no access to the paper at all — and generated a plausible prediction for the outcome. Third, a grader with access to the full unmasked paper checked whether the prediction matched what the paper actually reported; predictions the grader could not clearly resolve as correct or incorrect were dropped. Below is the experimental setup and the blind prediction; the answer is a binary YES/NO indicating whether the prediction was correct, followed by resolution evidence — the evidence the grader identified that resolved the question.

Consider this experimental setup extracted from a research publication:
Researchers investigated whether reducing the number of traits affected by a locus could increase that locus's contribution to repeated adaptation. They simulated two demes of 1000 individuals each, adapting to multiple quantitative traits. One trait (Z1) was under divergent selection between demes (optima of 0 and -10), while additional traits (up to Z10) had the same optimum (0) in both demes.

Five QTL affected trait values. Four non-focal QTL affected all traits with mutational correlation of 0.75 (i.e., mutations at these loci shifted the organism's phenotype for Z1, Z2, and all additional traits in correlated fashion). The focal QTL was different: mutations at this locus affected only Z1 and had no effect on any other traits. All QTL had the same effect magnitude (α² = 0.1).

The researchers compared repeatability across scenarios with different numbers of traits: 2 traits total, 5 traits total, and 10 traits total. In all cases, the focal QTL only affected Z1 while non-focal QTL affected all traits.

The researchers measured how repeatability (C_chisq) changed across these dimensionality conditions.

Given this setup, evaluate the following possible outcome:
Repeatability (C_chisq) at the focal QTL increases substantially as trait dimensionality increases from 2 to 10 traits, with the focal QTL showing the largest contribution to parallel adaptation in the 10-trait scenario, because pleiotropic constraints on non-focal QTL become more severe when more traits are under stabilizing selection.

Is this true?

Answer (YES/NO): YES